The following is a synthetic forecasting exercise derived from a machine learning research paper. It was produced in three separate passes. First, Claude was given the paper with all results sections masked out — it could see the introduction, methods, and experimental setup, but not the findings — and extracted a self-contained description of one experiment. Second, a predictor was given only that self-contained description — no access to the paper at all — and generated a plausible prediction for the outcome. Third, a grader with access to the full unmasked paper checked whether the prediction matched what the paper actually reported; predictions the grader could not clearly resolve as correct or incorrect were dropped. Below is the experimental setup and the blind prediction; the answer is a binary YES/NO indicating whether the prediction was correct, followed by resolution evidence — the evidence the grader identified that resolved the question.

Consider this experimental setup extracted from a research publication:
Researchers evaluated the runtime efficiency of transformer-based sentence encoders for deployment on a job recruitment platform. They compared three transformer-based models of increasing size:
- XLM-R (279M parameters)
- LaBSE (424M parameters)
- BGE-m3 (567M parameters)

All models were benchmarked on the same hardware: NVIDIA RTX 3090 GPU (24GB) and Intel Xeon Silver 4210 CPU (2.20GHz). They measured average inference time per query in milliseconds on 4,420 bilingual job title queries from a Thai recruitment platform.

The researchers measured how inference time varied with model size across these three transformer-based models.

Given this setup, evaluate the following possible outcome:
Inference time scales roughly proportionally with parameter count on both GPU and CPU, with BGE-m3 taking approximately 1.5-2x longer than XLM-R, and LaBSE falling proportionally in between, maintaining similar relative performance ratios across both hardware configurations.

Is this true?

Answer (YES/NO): NO